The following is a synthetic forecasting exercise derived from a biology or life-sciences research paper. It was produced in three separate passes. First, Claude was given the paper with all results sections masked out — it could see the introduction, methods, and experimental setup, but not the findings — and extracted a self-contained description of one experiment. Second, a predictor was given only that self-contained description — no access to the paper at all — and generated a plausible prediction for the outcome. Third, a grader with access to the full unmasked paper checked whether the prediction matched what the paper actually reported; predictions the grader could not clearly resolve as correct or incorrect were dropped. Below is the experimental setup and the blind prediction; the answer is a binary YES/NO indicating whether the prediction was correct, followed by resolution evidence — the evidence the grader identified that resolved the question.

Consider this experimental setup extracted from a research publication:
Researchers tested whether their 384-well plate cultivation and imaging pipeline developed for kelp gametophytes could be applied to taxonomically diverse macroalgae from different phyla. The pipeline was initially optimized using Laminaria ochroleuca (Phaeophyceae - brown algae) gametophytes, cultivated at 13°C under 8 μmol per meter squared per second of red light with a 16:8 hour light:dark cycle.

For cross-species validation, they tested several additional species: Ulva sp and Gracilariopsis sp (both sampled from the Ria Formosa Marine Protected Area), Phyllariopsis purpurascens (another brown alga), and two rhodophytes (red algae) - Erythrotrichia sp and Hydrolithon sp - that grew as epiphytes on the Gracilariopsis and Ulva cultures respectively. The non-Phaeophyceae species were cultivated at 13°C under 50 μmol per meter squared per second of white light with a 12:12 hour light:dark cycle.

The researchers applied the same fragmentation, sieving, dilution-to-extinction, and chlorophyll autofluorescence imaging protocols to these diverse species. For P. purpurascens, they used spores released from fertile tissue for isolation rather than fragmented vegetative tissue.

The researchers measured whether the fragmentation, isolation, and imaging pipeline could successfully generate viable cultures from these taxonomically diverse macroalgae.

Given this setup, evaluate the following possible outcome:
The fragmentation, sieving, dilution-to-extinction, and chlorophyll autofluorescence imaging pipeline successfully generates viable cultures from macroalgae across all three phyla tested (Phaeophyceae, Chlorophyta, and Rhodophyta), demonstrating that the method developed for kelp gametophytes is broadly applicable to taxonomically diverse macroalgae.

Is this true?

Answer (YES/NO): YES